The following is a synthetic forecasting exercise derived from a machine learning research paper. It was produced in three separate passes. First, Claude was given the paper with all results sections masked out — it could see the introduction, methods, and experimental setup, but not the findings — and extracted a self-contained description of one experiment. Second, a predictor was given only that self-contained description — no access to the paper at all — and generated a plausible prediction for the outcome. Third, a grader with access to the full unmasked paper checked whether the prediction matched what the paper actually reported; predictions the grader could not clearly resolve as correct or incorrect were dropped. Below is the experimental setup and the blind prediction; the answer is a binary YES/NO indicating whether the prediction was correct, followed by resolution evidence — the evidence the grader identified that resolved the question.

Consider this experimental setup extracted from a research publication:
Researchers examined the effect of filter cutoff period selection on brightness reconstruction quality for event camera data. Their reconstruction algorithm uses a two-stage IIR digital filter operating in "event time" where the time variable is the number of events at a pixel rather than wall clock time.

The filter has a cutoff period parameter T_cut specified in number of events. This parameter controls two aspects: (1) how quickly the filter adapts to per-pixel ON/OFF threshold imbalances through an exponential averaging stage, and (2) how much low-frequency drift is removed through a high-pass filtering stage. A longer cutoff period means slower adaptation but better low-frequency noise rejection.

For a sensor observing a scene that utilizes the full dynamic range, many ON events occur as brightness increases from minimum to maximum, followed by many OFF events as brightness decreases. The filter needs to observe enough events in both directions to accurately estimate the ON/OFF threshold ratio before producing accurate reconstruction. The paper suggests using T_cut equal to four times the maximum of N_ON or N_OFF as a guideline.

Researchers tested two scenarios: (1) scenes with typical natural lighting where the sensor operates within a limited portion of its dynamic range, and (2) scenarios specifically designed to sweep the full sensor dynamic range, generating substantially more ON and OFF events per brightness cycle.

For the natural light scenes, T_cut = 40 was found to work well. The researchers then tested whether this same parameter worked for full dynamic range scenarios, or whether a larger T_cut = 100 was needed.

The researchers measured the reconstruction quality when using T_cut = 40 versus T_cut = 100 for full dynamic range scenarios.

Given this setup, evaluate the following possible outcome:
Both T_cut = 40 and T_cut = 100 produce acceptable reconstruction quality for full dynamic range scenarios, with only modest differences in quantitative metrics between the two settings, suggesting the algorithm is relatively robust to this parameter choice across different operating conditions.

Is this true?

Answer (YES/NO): NO